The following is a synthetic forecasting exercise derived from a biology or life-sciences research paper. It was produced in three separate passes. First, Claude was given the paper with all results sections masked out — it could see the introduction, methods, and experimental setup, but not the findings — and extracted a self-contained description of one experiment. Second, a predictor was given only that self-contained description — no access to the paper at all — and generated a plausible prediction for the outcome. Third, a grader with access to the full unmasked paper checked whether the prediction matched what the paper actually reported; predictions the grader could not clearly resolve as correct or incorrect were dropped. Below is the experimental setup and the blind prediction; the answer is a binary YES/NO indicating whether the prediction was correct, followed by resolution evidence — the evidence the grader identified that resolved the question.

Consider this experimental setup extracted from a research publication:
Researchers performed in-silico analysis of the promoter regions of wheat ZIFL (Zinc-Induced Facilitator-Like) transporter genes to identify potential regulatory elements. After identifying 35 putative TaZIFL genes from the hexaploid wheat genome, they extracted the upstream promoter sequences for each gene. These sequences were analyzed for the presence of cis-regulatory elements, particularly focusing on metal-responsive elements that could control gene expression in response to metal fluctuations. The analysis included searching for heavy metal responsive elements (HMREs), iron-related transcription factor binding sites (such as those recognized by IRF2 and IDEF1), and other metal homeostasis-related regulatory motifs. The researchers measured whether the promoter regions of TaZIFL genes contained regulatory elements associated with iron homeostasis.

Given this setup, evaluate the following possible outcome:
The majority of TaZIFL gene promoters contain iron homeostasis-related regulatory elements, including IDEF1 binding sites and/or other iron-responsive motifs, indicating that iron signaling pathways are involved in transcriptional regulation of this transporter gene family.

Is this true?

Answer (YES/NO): YES